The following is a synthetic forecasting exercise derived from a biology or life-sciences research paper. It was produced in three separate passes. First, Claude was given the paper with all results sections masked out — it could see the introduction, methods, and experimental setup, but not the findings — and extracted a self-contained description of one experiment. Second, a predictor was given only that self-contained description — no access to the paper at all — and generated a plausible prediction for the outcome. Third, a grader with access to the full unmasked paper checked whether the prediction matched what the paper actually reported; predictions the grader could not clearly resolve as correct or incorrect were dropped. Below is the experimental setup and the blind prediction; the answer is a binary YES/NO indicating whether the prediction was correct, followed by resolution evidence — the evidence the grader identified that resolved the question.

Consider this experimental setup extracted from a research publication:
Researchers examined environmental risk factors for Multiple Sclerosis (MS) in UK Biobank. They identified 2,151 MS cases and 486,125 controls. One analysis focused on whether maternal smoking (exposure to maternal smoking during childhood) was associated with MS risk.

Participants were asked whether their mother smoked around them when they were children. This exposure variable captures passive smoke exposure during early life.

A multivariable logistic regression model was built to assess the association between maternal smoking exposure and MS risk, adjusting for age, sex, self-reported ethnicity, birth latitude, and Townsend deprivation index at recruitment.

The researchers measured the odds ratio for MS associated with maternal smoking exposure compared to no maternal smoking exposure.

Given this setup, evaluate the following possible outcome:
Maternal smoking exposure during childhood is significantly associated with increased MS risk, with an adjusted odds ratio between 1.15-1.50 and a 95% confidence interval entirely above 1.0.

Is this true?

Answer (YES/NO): NO